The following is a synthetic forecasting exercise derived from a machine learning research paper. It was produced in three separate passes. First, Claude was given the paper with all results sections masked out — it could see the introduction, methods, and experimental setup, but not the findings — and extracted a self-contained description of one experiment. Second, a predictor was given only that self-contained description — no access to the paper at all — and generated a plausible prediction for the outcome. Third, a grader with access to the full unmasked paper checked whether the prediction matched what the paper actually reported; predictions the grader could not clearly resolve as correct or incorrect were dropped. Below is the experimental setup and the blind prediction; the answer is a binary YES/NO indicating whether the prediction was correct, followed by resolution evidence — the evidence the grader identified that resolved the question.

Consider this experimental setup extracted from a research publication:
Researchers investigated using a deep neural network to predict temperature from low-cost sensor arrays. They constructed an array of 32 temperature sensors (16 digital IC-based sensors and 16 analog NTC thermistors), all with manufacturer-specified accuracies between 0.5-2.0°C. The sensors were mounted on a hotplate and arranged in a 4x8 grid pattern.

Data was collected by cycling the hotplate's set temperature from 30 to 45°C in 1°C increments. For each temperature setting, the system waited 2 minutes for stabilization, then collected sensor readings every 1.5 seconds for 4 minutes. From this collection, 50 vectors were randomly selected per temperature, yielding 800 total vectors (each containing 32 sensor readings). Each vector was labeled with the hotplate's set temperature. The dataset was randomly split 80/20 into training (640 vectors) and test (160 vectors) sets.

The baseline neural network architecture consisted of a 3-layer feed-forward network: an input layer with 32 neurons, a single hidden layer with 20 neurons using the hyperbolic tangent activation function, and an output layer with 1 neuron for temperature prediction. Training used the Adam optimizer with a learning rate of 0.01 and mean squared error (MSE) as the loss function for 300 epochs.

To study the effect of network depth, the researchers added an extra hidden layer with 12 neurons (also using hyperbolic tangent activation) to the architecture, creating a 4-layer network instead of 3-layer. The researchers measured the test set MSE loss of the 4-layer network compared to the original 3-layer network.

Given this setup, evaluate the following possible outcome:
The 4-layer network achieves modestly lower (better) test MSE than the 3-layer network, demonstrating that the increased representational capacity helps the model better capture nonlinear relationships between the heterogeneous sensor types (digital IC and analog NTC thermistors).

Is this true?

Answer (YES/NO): NO